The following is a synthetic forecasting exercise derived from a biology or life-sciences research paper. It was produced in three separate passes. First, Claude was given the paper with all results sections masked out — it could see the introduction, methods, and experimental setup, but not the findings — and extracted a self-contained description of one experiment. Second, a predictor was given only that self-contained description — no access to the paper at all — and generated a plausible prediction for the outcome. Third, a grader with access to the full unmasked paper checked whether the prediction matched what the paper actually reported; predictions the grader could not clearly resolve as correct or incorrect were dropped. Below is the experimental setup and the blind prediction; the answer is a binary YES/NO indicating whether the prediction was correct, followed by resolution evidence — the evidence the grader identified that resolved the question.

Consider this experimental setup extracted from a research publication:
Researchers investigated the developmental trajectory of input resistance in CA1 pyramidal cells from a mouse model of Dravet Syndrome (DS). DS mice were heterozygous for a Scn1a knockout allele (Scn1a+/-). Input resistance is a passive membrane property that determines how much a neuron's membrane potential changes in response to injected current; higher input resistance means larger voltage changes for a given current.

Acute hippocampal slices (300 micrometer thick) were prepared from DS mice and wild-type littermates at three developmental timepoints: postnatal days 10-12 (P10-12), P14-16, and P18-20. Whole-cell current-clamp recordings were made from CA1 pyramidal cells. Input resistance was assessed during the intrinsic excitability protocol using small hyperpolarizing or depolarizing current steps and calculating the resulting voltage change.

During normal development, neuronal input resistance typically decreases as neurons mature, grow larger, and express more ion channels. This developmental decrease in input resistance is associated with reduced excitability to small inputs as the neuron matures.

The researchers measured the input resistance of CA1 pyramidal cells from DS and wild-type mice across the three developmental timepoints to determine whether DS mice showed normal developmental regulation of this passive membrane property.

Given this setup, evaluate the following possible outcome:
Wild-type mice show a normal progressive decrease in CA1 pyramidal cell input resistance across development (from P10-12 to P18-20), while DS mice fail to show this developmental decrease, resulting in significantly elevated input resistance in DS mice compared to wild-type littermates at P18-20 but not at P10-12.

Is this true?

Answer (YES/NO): NO